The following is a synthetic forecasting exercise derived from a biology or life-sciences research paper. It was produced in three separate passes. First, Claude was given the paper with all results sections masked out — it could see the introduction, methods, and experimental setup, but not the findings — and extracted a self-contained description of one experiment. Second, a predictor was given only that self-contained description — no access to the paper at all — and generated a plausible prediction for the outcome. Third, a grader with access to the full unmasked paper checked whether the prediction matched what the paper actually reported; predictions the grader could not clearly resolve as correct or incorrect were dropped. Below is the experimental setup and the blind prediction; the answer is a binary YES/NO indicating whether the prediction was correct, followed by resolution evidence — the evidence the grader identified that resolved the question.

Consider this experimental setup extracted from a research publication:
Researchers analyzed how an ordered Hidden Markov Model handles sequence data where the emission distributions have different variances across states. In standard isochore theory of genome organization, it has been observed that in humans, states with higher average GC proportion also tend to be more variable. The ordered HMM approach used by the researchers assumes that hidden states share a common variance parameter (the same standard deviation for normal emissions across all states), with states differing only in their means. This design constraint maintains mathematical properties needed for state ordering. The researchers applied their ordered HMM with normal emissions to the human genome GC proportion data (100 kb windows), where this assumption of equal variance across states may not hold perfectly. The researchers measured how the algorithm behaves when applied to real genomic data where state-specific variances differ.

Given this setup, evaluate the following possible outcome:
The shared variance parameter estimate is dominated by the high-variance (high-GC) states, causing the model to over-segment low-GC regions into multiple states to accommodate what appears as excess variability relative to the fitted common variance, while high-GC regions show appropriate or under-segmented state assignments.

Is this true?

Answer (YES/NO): NO